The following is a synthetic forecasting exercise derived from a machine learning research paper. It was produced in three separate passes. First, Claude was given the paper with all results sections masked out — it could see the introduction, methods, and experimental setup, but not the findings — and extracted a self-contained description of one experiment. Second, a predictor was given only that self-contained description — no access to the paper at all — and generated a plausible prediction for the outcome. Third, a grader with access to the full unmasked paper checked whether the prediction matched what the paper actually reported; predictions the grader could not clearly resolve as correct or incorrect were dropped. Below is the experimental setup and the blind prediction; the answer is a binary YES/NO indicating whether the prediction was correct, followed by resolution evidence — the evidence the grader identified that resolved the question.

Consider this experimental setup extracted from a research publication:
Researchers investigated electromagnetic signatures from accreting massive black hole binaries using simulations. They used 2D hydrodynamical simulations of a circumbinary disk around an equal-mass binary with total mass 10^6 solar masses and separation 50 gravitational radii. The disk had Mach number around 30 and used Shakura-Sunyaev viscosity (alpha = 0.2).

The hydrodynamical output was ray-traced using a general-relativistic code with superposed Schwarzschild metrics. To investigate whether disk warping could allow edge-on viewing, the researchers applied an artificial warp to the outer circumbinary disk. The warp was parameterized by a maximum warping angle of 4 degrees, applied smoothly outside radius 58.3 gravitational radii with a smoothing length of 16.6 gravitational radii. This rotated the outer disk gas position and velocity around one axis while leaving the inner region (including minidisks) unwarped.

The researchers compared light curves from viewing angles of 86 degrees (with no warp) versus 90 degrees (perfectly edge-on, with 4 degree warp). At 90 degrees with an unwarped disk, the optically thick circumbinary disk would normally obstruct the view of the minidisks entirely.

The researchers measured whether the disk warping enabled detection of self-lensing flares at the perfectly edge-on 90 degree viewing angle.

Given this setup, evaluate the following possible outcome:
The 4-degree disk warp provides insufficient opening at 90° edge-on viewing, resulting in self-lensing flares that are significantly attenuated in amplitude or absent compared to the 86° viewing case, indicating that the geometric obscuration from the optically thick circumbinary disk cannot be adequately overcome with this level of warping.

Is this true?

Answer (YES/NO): NO